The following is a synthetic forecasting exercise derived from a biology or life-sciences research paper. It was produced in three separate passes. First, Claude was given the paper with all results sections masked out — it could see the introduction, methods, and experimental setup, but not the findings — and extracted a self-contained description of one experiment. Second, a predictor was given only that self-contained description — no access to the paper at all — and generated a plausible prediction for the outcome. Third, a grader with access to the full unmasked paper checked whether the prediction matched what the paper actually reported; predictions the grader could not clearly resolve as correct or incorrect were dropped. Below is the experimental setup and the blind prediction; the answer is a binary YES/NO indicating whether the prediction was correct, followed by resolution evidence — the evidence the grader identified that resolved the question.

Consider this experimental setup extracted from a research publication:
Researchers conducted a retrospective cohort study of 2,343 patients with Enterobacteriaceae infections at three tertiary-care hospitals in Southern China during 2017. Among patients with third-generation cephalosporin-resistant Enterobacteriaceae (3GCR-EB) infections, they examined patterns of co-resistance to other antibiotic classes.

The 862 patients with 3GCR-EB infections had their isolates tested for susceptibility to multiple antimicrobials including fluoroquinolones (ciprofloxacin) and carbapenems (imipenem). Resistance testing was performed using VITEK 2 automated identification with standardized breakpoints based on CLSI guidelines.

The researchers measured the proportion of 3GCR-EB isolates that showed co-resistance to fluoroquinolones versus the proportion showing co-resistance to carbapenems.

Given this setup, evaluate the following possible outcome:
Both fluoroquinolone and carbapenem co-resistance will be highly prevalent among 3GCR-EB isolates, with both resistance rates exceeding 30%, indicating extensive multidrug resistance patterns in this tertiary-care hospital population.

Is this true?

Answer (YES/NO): NO